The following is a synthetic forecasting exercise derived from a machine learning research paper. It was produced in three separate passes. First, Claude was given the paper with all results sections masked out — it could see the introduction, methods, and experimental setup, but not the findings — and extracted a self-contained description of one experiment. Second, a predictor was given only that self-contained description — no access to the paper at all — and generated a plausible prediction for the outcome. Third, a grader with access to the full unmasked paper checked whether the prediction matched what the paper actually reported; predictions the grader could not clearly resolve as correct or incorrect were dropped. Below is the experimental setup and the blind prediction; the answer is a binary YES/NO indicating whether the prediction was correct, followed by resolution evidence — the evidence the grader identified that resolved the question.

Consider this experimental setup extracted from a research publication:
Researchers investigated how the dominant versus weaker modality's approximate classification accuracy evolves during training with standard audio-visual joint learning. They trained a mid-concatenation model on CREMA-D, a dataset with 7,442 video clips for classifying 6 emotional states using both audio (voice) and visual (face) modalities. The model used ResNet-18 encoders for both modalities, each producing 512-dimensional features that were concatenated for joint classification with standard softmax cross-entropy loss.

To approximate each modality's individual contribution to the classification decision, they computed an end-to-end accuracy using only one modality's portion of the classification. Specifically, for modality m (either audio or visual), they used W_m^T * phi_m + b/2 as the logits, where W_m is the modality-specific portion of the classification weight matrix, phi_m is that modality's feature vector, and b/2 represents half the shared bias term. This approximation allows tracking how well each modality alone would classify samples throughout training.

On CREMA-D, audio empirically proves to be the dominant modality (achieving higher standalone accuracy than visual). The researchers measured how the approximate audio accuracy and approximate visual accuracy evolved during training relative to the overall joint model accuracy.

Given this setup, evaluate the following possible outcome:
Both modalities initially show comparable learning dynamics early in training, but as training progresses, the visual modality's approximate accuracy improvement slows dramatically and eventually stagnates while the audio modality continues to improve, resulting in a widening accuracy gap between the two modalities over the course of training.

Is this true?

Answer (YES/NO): NO